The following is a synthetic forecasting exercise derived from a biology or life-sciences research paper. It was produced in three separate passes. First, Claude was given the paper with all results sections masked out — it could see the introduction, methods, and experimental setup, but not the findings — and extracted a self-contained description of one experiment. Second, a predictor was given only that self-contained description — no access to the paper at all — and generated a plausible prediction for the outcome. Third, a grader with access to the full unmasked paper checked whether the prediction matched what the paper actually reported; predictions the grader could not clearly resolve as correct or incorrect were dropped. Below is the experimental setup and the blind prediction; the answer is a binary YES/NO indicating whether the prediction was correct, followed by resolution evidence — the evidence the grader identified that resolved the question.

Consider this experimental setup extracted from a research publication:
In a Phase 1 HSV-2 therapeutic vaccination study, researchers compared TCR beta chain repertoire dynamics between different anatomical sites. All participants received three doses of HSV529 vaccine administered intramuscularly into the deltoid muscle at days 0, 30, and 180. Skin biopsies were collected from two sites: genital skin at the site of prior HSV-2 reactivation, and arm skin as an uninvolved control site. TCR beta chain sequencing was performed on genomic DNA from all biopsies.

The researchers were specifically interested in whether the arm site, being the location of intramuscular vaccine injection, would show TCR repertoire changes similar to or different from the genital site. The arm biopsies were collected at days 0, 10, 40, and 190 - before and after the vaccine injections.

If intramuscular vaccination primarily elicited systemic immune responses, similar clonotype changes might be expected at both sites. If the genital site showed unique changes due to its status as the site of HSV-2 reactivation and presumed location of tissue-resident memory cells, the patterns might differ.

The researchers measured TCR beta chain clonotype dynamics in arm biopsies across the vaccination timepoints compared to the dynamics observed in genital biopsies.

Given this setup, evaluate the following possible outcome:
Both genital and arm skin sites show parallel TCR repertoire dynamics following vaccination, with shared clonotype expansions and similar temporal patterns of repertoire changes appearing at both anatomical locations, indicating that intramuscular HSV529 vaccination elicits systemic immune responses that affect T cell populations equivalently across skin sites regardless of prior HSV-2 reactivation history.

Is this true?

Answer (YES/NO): NO